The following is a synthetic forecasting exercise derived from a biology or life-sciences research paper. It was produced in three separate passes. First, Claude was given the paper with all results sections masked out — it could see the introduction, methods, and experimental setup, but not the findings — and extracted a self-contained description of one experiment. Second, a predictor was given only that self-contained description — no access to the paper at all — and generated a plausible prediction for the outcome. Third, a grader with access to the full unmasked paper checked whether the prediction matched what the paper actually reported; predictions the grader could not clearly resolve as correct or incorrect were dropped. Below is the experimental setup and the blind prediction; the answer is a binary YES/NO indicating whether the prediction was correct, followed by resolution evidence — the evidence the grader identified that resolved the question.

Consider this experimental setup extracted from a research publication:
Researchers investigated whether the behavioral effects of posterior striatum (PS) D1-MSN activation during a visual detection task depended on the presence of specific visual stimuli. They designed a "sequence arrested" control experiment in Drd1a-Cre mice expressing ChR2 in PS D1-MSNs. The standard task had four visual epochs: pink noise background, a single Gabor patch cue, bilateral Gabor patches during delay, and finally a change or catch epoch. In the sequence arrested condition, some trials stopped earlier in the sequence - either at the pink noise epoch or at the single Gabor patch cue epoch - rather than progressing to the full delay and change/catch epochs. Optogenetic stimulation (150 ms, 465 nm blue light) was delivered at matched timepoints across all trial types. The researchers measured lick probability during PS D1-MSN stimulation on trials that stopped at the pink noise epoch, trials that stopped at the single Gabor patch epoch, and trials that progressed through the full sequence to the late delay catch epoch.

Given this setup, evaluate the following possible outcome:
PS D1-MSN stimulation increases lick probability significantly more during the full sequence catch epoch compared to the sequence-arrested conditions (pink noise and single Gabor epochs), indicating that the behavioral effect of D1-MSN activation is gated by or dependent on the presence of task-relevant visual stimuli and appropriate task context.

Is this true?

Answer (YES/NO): YES